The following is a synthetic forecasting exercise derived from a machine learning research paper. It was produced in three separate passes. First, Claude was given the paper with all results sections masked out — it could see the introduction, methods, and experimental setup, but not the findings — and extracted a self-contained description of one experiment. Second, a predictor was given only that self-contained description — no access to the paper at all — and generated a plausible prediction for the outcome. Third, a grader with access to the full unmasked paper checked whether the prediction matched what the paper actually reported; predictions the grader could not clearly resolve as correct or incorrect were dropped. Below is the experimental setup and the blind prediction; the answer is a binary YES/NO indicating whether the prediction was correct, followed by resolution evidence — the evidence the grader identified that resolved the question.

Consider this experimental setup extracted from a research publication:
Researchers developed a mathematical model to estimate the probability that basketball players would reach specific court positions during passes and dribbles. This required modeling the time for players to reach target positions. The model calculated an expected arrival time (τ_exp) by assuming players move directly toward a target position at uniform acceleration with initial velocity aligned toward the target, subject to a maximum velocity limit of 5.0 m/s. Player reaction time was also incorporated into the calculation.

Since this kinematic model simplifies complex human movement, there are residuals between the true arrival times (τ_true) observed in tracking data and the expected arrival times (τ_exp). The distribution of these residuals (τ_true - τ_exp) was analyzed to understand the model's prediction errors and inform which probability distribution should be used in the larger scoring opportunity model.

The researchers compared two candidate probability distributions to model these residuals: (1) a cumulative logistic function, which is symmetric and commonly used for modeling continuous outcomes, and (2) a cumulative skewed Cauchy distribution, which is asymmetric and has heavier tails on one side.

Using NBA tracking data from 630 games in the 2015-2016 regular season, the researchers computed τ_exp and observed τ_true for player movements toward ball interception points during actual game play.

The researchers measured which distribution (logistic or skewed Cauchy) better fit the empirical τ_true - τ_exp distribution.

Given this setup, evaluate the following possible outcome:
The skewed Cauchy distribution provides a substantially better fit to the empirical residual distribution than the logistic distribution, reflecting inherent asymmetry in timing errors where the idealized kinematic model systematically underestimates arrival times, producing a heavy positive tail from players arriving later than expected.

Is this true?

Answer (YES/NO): YES